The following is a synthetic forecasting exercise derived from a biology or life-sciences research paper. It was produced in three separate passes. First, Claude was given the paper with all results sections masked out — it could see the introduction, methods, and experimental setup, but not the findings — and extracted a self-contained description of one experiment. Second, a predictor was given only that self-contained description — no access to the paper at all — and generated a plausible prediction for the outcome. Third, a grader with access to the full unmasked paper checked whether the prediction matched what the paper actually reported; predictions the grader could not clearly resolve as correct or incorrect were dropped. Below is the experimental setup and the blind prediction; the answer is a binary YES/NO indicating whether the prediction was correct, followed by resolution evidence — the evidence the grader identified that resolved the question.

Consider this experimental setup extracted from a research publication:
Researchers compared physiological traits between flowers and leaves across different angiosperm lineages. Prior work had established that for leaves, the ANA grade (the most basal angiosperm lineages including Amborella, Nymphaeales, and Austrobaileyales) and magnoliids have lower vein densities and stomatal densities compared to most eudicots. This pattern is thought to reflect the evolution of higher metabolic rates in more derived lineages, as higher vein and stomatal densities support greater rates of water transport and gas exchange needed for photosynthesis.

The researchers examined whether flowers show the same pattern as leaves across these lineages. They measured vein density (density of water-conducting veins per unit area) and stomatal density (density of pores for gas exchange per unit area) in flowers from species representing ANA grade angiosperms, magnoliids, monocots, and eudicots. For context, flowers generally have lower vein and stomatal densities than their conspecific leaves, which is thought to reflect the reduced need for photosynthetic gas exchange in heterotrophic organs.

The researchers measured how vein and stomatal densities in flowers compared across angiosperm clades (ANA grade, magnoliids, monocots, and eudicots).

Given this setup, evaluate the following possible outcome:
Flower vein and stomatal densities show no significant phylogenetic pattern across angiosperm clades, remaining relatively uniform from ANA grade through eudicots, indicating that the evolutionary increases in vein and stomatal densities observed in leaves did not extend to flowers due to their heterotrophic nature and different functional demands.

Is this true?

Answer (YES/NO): NO